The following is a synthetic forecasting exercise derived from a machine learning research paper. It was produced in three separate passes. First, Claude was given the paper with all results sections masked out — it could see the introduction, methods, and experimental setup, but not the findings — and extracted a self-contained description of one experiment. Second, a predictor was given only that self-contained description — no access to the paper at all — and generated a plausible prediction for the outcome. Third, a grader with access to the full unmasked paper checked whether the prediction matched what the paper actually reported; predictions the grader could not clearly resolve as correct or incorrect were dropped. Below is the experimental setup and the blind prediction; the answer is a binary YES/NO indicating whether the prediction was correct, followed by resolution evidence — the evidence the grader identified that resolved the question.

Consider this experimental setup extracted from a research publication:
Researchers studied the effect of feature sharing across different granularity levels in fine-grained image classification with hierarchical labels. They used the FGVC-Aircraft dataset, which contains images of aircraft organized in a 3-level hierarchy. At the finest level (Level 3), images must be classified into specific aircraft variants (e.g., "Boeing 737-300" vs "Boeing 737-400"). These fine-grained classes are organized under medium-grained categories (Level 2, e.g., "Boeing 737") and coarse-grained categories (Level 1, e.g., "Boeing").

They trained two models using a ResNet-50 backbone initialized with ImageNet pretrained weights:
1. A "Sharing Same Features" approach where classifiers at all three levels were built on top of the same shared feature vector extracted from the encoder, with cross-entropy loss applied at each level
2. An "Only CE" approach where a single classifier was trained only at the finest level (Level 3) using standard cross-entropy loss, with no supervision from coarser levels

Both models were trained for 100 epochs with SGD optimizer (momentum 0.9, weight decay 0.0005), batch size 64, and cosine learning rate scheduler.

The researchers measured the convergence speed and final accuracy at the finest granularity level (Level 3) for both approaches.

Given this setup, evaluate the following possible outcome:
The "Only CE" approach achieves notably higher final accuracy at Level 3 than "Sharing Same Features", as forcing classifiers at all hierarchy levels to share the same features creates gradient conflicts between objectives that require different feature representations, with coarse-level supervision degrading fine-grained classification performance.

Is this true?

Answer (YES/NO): YES